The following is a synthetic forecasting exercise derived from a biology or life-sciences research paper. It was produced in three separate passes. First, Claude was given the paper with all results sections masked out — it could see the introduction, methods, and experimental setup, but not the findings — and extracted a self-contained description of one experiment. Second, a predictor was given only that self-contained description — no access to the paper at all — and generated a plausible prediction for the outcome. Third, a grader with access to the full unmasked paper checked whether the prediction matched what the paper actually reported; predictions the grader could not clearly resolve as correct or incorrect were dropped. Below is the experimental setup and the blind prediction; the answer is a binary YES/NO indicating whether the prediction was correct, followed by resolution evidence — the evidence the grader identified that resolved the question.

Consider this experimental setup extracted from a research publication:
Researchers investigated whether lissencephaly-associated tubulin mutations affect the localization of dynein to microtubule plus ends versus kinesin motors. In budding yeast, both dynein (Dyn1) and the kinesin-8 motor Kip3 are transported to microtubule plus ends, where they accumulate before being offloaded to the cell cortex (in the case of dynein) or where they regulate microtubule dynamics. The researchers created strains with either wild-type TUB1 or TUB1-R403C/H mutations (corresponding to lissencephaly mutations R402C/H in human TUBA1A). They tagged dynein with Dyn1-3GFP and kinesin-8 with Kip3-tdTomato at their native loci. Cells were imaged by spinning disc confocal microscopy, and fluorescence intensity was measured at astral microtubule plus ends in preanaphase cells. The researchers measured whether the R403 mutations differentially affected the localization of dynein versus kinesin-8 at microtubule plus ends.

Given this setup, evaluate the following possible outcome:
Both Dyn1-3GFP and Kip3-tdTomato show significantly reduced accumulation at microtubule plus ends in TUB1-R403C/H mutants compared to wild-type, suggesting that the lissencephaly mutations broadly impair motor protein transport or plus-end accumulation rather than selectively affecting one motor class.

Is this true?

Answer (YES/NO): NO